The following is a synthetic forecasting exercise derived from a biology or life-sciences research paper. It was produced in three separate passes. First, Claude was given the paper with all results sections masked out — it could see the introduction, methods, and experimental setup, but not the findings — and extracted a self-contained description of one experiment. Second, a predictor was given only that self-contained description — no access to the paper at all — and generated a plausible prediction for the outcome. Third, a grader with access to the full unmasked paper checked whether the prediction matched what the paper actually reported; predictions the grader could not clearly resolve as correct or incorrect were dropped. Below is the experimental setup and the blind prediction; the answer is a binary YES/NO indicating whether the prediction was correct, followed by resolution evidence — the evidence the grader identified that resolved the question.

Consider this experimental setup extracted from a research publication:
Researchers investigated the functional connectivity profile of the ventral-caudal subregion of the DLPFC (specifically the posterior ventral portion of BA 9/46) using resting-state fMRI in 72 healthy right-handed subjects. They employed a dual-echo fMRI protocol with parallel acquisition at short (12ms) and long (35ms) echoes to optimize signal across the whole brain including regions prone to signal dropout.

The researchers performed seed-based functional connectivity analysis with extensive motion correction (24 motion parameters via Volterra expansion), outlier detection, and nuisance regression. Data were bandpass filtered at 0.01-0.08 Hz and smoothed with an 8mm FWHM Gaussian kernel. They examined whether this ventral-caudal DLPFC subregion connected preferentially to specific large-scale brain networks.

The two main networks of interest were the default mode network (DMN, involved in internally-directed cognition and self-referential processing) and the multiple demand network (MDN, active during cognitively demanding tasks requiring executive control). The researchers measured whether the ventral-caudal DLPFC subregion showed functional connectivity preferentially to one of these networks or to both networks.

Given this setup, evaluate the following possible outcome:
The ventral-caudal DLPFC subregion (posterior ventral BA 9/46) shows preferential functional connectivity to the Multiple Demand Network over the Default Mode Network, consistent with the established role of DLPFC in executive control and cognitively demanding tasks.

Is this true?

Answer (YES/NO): NO